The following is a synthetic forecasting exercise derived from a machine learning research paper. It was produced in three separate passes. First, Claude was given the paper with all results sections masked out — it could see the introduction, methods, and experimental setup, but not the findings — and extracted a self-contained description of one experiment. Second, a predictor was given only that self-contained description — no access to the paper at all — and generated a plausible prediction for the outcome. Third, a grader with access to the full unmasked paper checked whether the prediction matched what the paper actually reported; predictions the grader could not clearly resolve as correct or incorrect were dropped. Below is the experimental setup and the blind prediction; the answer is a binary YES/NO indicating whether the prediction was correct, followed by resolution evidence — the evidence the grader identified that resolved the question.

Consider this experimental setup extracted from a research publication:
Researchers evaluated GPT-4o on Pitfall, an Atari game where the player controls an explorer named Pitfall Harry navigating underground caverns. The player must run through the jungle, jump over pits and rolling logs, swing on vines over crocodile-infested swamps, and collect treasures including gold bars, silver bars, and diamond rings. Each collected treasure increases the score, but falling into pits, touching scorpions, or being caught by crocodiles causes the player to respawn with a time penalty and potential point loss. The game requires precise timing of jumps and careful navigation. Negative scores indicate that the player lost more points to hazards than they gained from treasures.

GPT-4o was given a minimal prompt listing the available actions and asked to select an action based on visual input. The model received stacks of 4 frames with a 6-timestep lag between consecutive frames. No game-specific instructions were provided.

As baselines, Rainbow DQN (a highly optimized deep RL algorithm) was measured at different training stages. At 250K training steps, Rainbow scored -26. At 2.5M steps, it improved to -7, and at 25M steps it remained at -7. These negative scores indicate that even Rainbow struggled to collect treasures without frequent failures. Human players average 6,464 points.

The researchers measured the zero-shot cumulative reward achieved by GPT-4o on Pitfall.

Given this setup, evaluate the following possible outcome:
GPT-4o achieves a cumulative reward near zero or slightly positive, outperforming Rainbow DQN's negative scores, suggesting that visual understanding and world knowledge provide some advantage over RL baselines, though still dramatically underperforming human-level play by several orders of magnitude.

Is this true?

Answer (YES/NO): NO